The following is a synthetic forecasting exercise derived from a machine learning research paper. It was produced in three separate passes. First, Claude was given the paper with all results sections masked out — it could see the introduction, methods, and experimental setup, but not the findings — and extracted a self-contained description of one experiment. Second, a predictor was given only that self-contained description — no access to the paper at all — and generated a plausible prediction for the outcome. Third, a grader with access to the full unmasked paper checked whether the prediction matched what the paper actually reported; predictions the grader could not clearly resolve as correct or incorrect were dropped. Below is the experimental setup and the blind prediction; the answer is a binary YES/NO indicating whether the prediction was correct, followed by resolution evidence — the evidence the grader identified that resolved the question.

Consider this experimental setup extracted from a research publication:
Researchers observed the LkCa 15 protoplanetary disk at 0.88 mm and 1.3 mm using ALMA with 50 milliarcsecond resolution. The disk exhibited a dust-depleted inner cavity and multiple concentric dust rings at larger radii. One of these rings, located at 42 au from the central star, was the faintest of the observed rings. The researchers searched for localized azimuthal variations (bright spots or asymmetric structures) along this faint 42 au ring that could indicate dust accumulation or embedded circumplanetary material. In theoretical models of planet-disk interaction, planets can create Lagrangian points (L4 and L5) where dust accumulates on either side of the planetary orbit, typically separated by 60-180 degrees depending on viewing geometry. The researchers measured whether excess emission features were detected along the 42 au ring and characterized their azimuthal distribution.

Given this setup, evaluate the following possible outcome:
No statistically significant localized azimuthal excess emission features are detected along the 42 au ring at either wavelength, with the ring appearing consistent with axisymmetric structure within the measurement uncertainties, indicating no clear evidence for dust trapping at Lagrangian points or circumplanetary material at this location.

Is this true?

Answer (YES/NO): NO